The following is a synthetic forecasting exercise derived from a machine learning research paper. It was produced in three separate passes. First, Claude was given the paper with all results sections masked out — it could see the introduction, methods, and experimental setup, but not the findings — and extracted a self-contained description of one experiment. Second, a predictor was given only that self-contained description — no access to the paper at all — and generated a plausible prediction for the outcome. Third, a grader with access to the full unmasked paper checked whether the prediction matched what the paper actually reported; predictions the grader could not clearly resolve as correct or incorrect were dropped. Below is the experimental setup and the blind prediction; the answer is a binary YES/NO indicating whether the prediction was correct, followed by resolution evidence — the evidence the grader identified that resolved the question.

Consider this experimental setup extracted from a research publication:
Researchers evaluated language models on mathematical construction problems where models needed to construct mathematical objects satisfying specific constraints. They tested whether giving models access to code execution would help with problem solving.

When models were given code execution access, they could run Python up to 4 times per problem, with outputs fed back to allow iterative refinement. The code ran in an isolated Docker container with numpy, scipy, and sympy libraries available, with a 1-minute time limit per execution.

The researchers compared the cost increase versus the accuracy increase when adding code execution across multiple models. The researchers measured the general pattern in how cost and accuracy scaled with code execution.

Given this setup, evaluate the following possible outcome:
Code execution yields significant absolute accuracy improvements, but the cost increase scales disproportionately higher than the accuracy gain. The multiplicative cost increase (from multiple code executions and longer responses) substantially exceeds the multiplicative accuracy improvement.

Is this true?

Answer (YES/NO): YES